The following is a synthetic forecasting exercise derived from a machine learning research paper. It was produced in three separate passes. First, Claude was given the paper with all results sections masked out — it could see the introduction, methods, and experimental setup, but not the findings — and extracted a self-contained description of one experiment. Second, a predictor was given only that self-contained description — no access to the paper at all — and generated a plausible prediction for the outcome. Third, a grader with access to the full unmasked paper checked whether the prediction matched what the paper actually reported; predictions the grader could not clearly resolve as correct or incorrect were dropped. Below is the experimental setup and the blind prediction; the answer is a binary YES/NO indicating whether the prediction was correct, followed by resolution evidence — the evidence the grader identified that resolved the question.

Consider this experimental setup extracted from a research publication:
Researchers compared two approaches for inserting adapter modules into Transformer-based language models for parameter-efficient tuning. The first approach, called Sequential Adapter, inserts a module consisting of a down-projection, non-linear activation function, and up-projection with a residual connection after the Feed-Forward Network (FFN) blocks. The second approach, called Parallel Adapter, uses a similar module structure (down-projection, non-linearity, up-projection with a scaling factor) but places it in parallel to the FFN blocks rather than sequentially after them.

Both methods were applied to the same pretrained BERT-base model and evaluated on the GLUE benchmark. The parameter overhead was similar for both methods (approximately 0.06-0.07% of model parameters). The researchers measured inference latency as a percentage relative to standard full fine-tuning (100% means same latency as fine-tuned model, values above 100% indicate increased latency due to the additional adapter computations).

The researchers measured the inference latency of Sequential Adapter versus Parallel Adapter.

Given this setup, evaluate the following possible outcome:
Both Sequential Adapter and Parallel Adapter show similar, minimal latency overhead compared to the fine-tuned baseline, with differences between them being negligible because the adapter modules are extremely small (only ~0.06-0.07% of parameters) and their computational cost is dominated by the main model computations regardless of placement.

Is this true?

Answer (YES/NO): NO